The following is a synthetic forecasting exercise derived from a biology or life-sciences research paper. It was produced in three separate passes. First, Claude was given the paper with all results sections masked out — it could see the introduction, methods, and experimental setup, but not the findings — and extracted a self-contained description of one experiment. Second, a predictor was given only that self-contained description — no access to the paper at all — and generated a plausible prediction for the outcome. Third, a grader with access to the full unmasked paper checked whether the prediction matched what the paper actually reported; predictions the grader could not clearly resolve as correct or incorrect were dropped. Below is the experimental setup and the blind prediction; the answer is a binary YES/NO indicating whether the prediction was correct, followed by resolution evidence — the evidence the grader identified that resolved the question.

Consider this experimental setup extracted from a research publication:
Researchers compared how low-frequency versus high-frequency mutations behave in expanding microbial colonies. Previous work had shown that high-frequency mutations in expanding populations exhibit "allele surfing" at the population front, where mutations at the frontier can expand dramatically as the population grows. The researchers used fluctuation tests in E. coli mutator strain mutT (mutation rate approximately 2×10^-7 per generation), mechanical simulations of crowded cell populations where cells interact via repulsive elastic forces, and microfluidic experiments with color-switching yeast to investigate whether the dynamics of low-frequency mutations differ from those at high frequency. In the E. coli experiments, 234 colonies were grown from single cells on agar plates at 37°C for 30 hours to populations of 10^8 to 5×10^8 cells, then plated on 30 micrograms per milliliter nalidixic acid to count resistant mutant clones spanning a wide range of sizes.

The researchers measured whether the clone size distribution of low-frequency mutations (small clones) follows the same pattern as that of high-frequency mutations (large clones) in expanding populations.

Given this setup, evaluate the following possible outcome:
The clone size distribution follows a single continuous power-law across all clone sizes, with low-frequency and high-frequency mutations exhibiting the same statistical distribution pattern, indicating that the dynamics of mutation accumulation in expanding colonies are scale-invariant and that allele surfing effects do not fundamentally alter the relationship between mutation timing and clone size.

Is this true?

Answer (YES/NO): NO